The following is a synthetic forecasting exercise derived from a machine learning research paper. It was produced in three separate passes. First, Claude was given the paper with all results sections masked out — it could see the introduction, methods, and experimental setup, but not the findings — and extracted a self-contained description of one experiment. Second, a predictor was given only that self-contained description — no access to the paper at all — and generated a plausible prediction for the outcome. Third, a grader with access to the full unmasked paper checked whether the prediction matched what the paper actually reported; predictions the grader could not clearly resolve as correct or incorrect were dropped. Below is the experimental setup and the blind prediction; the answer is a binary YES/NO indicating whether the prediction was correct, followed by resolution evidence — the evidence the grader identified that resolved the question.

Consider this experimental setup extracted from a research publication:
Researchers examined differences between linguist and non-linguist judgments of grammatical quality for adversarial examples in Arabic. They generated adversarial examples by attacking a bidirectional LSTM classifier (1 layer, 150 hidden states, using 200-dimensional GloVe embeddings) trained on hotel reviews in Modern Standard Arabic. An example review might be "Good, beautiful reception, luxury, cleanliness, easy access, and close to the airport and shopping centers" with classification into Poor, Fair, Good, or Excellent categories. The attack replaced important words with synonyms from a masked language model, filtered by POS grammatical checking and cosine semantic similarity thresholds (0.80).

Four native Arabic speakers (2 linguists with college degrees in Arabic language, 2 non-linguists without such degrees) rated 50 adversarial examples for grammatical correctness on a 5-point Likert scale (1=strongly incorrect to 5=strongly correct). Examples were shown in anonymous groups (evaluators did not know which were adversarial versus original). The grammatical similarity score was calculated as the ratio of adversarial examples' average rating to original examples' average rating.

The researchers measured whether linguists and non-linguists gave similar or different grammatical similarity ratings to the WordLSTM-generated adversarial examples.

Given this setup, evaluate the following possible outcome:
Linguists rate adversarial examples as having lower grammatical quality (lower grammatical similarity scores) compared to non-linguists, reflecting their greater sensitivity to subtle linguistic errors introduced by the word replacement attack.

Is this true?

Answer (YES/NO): YES